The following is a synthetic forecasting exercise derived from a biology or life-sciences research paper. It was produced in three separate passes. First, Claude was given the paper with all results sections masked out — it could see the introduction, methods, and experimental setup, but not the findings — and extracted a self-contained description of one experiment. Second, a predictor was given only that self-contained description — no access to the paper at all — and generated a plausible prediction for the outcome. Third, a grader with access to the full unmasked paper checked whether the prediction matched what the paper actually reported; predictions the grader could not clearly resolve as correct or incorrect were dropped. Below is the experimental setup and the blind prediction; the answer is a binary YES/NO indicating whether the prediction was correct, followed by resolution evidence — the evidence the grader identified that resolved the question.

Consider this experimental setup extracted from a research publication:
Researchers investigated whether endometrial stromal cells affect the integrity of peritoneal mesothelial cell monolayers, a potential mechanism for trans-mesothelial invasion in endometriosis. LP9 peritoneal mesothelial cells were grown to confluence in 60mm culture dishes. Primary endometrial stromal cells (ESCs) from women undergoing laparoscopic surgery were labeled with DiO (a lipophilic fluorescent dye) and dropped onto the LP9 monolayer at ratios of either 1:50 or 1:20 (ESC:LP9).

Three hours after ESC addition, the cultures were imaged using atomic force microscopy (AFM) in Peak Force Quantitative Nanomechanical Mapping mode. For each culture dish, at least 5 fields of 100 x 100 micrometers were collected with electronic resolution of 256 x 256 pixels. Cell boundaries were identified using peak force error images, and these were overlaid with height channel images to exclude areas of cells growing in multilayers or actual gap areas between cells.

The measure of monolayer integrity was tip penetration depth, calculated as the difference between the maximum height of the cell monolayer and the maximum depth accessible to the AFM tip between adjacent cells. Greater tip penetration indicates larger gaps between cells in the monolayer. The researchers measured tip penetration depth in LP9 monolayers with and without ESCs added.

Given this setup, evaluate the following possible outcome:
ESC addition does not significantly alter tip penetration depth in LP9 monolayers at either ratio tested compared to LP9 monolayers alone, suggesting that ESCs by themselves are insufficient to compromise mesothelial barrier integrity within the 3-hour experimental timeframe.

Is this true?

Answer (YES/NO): NO